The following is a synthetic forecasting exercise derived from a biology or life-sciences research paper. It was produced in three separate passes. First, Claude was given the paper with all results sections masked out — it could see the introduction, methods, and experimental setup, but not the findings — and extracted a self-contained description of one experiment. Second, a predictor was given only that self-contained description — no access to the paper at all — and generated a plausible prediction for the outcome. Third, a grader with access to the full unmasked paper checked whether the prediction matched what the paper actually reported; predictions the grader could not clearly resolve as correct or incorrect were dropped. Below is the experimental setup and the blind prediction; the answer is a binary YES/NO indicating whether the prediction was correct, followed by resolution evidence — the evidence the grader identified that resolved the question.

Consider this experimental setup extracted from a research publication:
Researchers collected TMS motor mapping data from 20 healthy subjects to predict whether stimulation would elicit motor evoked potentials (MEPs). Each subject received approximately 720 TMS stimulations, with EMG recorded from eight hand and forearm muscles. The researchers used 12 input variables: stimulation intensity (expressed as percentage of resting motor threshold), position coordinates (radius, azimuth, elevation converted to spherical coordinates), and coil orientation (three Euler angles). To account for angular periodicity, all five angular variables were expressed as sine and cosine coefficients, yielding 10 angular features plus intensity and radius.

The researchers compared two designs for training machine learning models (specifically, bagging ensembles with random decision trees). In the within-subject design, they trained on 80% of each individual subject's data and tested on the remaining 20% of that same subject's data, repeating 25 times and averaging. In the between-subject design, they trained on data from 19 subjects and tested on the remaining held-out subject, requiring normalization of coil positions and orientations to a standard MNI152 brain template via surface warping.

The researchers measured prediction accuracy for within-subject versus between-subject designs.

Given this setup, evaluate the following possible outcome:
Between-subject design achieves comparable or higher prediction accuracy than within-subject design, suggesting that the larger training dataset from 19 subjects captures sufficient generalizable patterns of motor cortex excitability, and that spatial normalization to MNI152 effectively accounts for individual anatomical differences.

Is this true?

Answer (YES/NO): NO